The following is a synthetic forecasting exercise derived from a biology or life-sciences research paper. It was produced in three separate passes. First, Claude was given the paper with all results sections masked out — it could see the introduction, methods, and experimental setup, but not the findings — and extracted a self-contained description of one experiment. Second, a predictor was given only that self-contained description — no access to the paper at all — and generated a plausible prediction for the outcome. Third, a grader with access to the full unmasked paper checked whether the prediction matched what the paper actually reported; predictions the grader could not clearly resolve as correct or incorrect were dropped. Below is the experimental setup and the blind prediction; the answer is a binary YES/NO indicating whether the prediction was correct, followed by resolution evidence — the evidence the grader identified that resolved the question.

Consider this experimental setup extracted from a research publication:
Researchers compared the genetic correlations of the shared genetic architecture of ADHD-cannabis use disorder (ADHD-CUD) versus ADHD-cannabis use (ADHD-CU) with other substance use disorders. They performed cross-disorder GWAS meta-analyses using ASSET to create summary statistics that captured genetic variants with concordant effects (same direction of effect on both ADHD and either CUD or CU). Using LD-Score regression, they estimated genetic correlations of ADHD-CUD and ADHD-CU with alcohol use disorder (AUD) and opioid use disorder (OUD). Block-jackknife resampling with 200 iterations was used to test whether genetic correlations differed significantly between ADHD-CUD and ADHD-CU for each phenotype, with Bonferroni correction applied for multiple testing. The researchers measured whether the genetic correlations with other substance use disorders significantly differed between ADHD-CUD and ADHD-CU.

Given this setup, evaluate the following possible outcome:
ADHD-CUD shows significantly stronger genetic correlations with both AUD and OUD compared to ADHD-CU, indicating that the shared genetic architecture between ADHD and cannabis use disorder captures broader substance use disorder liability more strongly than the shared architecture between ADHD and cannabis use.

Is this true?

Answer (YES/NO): YES